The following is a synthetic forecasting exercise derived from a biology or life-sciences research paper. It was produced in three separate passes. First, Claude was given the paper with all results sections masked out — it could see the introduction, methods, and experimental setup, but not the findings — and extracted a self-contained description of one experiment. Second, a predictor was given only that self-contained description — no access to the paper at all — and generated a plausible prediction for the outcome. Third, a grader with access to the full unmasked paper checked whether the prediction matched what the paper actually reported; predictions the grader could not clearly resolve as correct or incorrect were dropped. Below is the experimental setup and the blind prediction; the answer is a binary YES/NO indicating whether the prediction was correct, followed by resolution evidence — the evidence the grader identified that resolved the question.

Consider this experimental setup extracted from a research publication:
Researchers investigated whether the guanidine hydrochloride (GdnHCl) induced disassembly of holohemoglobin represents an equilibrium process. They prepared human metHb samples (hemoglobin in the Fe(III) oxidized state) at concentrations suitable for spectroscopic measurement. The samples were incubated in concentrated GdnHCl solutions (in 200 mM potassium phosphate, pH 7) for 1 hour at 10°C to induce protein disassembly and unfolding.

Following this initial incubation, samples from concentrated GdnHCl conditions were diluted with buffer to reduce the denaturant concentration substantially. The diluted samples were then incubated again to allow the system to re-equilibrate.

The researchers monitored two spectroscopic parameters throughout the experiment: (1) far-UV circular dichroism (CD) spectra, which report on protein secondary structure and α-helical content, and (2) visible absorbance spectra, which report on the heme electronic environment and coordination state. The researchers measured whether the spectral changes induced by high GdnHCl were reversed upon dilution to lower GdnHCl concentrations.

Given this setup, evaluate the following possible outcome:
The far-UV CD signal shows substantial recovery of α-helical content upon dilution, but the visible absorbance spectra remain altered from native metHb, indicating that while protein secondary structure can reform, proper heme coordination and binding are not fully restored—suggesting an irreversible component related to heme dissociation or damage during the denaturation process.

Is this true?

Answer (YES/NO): NO